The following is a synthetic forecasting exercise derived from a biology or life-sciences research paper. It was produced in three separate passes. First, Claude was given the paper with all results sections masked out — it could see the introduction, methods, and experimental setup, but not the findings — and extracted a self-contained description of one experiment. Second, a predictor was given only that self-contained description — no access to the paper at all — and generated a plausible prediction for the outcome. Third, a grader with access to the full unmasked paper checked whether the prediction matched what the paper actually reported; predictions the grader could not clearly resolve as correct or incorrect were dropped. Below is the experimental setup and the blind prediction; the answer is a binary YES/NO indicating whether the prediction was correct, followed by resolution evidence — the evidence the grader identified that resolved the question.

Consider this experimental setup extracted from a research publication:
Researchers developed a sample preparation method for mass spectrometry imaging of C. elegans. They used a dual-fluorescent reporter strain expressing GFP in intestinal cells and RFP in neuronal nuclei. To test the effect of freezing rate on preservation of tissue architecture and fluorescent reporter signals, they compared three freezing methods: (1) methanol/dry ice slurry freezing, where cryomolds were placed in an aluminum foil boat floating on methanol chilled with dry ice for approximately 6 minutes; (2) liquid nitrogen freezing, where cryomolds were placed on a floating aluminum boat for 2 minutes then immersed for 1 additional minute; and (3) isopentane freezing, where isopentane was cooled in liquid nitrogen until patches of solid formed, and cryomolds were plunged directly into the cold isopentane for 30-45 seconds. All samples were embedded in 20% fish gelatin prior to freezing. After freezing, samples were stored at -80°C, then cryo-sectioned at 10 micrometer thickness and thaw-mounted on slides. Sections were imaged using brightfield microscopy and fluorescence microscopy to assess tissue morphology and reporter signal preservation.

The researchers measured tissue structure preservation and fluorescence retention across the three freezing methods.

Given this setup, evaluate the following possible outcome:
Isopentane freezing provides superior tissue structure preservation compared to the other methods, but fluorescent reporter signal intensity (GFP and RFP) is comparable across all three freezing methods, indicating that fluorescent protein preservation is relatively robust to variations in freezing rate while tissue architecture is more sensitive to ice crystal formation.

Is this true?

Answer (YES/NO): NO